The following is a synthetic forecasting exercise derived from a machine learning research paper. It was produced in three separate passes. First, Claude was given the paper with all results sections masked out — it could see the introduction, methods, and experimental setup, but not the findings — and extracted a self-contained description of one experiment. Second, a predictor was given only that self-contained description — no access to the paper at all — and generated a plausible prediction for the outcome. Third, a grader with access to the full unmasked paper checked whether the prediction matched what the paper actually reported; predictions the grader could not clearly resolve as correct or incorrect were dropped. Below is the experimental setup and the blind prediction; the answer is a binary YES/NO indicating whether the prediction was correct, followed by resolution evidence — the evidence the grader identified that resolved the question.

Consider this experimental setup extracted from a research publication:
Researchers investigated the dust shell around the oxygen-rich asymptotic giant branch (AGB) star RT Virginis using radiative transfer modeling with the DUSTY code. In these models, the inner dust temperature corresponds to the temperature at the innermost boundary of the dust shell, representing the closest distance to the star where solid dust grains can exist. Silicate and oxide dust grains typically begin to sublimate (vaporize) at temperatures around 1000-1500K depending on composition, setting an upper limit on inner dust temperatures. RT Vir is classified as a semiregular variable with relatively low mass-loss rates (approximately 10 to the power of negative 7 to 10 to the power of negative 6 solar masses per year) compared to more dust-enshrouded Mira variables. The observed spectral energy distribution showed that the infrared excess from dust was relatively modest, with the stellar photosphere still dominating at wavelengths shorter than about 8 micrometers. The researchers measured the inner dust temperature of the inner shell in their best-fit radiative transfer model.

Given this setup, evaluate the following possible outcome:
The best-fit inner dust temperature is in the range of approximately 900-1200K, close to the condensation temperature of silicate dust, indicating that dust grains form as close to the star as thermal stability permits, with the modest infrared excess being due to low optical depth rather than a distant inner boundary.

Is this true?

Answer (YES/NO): NO